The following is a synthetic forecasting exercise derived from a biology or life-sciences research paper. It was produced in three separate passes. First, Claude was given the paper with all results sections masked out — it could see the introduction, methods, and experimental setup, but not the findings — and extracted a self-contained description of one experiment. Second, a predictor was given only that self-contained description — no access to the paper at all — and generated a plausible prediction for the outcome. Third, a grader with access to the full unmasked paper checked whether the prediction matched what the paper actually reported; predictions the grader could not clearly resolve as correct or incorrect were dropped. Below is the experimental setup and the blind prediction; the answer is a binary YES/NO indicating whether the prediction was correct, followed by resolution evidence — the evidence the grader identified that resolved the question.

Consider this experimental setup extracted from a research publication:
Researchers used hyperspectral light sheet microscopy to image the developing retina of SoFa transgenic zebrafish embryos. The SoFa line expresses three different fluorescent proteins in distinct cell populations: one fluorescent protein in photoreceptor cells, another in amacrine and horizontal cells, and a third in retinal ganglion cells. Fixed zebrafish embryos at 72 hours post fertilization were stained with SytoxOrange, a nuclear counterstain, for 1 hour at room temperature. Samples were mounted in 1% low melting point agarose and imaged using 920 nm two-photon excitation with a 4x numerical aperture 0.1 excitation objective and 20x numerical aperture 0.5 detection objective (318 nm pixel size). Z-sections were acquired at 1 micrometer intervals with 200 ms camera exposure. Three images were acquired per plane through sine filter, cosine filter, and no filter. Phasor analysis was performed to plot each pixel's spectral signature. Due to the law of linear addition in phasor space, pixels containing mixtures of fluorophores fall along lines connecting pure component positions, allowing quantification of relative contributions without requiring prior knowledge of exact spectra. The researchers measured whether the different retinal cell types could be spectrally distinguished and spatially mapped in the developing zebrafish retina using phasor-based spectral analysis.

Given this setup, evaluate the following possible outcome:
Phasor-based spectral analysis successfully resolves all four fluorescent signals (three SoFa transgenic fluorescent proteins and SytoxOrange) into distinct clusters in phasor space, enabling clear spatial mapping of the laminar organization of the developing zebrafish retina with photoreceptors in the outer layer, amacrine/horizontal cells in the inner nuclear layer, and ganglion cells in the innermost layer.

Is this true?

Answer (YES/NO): YES